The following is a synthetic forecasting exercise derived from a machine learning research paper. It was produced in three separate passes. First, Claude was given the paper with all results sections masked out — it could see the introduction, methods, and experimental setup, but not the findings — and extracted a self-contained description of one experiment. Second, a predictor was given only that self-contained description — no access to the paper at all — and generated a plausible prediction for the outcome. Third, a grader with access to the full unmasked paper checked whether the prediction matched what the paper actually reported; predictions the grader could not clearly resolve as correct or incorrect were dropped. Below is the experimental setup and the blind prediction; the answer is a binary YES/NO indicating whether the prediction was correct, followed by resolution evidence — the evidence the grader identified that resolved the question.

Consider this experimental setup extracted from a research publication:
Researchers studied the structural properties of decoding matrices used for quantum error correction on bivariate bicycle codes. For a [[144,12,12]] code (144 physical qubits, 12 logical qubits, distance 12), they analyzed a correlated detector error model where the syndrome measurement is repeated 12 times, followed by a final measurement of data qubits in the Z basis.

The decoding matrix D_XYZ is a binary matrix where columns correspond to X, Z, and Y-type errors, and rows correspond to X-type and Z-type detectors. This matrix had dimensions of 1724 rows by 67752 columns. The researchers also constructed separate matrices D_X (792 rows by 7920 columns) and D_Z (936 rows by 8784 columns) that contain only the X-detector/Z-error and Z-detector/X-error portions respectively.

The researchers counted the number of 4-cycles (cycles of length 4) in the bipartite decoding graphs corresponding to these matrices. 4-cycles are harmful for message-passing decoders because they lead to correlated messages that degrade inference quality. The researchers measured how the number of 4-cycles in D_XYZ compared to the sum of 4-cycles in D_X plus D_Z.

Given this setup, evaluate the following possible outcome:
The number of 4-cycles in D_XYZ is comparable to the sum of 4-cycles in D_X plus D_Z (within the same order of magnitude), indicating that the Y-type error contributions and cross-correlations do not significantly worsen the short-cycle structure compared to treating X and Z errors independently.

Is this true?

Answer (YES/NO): NO